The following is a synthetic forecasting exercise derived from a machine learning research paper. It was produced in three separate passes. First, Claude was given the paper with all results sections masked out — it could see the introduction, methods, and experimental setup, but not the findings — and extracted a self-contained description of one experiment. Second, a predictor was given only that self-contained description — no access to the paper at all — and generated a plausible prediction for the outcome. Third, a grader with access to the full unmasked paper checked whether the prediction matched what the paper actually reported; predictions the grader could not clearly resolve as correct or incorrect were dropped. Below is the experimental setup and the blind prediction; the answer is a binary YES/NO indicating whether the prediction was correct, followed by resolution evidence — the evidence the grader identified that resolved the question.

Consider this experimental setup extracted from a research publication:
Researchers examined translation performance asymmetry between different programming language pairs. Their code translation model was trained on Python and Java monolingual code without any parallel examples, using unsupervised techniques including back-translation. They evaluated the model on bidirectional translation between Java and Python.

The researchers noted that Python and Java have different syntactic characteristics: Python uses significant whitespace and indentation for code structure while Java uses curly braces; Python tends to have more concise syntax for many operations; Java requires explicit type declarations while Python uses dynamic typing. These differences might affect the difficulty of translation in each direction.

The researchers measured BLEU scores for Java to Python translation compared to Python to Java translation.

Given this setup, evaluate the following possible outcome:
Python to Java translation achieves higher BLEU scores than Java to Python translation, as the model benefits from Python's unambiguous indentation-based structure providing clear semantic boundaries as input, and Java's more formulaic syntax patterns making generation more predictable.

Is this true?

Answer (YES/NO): NO